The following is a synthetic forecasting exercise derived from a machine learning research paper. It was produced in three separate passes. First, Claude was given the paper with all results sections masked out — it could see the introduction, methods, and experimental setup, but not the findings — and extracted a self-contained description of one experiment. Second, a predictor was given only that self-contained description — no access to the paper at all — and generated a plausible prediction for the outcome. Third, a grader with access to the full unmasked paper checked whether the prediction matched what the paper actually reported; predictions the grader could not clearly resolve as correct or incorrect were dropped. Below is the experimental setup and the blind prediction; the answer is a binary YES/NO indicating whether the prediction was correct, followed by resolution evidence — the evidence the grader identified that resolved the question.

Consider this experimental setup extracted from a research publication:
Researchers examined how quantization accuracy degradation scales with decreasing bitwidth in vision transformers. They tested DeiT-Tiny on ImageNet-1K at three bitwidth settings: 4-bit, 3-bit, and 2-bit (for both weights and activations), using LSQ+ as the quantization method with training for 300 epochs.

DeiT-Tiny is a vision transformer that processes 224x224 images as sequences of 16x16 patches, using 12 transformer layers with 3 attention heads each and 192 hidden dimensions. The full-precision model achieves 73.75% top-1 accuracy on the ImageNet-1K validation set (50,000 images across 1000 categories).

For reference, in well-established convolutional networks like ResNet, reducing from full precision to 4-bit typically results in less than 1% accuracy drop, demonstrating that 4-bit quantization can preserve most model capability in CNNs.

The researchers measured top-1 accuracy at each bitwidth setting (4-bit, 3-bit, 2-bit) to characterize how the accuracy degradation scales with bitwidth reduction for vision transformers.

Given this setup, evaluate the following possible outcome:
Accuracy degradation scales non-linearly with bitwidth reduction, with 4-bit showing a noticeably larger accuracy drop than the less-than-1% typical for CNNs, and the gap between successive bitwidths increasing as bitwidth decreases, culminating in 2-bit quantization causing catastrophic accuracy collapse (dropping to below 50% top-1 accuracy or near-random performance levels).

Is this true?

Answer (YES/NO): NO